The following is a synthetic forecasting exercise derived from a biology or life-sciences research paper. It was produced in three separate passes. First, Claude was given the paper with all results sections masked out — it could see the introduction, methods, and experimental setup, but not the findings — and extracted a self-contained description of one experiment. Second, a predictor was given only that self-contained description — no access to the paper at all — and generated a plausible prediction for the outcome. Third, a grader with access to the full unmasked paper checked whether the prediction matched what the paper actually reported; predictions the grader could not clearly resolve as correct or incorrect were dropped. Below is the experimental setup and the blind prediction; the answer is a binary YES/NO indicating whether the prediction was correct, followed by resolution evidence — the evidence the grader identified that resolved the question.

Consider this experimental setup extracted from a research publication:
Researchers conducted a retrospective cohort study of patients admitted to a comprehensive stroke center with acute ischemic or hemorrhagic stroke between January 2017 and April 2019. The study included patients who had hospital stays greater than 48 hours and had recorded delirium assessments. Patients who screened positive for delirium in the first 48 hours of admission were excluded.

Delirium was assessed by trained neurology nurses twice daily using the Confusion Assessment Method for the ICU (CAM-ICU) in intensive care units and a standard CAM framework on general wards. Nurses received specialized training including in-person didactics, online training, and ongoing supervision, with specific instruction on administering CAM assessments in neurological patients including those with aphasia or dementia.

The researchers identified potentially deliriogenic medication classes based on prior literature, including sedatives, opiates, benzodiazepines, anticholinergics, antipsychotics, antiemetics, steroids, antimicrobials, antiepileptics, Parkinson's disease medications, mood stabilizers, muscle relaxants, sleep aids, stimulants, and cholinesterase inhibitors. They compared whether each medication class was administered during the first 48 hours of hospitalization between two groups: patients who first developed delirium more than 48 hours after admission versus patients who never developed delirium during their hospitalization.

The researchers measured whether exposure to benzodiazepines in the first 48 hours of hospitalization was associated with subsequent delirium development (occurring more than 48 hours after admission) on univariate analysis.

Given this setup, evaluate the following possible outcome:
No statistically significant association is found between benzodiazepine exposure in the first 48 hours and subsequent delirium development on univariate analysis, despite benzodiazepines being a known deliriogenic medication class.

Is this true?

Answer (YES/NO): YES